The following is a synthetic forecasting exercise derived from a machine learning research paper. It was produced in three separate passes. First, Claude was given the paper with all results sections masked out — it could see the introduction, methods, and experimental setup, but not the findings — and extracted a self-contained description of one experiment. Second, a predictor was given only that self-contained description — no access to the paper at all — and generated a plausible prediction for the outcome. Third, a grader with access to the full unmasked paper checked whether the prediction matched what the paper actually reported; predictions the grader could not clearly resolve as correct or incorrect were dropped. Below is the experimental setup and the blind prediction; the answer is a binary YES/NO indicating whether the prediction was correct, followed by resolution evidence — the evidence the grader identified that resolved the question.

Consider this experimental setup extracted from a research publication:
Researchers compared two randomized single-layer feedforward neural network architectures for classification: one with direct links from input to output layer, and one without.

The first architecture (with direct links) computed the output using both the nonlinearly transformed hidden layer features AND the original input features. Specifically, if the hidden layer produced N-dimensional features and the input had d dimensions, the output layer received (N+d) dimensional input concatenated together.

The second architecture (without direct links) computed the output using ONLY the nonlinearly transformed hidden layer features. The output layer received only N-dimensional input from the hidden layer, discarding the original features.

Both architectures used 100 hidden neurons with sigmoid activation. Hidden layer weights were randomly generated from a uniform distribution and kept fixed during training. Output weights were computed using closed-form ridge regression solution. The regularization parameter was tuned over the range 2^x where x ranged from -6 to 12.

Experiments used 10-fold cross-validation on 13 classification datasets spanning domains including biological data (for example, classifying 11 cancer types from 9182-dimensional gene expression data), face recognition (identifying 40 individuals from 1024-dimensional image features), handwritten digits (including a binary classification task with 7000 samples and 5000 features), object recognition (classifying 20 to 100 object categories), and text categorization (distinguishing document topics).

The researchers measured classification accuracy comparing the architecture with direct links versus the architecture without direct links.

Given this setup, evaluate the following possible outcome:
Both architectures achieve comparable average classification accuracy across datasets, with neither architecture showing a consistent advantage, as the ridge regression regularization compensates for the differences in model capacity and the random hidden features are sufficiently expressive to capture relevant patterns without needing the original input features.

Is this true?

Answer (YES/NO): NO